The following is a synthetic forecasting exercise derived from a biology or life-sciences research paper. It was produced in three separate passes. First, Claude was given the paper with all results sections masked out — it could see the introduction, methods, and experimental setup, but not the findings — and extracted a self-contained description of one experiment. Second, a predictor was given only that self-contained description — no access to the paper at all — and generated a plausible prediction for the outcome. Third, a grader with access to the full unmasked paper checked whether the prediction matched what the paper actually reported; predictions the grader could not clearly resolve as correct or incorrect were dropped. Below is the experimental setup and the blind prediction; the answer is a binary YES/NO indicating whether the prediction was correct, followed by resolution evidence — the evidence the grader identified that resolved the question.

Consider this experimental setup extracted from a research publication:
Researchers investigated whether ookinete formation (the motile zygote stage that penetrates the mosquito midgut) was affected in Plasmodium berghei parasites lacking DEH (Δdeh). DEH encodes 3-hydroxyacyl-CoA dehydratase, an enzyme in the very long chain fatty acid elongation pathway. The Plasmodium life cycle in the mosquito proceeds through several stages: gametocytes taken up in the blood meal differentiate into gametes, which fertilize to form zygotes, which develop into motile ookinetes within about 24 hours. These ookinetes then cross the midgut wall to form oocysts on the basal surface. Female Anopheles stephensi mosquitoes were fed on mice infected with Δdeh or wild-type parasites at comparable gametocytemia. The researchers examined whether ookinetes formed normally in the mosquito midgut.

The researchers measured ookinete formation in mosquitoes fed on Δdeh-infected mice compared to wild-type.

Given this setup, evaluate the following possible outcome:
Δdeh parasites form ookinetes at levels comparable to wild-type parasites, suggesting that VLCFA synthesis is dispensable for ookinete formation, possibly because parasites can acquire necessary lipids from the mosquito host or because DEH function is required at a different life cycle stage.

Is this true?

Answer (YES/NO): YES